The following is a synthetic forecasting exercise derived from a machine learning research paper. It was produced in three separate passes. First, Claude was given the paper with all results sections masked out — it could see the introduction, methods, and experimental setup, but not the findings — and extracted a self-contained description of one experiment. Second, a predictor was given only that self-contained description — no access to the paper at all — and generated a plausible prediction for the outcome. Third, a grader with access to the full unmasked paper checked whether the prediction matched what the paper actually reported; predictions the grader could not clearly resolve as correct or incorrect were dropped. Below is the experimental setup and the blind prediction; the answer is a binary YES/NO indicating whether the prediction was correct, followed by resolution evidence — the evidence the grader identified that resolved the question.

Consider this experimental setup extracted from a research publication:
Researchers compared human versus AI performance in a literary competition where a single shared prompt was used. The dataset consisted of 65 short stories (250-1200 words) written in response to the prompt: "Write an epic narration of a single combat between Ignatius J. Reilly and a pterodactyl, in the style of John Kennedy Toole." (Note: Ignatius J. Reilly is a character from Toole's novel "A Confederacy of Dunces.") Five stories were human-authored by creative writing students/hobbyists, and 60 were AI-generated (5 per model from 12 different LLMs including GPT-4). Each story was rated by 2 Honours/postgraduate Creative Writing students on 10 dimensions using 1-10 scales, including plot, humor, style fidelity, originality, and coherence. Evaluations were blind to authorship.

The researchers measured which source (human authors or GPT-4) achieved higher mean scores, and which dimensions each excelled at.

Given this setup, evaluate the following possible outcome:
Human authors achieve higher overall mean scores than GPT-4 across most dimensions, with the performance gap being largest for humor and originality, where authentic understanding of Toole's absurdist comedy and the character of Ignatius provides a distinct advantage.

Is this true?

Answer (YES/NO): NO